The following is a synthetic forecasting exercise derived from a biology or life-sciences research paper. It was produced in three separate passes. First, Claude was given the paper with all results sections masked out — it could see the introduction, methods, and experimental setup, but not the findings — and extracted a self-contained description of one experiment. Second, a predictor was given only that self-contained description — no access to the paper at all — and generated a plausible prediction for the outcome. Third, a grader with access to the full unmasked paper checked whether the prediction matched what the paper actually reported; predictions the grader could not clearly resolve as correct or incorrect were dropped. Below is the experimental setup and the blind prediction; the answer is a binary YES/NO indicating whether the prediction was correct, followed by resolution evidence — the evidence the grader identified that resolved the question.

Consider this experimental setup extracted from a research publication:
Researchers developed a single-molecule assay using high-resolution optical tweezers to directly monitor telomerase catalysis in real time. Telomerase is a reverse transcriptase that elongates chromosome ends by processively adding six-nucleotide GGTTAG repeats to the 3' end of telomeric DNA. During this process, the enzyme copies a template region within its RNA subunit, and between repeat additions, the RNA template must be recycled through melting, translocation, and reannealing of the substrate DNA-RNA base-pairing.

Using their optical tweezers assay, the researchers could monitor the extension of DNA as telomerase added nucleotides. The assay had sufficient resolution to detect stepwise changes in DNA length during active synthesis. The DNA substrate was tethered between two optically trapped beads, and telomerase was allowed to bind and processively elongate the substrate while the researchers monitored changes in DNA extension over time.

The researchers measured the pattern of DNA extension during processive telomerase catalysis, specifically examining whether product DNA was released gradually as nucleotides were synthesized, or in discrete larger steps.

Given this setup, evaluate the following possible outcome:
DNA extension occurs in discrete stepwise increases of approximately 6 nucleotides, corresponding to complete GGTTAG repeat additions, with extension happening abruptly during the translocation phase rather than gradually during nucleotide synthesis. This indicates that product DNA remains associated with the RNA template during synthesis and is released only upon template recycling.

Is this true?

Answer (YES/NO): NO